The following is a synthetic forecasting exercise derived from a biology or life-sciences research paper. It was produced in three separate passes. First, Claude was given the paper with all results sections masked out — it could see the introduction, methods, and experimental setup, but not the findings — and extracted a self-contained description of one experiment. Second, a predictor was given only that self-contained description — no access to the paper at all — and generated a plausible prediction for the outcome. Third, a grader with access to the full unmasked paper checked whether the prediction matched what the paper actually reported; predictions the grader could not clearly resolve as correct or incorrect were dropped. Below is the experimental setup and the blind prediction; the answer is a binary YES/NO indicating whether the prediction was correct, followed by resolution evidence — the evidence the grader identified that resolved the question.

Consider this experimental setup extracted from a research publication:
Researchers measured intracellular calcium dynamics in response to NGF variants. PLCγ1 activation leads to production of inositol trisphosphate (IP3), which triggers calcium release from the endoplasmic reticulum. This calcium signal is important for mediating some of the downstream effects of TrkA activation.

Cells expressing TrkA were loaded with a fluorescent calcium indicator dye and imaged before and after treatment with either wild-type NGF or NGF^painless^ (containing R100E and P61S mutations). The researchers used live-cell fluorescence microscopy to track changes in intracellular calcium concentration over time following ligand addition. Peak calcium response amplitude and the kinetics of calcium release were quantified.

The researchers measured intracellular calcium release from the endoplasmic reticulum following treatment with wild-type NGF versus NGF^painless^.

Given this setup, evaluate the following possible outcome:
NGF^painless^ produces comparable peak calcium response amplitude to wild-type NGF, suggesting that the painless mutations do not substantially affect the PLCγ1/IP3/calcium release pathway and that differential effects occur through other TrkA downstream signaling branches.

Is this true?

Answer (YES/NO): NO